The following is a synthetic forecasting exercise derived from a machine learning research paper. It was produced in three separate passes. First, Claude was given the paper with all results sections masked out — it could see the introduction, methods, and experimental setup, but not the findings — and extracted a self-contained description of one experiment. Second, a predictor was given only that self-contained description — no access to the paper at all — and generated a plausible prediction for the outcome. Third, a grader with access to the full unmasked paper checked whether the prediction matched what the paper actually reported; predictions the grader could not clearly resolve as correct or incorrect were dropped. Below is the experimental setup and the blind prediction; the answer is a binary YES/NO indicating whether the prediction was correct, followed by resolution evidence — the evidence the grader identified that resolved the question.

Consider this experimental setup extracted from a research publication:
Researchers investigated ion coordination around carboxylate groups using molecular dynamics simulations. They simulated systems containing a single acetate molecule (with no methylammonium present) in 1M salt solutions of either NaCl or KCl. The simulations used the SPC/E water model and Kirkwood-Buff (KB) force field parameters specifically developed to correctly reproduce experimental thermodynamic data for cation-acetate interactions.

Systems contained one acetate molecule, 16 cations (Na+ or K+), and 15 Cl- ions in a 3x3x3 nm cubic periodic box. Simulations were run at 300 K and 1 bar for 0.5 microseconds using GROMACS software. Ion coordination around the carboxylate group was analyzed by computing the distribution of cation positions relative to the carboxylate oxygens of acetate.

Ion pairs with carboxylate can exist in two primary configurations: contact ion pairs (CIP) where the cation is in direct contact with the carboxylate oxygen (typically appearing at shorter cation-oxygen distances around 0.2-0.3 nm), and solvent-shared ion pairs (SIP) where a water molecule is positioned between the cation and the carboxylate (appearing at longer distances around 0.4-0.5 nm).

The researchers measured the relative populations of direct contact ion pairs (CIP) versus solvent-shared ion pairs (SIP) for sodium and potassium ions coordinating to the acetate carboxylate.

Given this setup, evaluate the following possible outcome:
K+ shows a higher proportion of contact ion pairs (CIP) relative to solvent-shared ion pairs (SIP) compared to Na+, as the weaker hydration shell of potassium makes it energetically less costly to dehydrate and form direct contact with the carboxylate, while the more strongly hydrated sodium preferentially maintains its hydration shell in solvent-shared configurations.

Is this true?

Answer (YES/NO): YES